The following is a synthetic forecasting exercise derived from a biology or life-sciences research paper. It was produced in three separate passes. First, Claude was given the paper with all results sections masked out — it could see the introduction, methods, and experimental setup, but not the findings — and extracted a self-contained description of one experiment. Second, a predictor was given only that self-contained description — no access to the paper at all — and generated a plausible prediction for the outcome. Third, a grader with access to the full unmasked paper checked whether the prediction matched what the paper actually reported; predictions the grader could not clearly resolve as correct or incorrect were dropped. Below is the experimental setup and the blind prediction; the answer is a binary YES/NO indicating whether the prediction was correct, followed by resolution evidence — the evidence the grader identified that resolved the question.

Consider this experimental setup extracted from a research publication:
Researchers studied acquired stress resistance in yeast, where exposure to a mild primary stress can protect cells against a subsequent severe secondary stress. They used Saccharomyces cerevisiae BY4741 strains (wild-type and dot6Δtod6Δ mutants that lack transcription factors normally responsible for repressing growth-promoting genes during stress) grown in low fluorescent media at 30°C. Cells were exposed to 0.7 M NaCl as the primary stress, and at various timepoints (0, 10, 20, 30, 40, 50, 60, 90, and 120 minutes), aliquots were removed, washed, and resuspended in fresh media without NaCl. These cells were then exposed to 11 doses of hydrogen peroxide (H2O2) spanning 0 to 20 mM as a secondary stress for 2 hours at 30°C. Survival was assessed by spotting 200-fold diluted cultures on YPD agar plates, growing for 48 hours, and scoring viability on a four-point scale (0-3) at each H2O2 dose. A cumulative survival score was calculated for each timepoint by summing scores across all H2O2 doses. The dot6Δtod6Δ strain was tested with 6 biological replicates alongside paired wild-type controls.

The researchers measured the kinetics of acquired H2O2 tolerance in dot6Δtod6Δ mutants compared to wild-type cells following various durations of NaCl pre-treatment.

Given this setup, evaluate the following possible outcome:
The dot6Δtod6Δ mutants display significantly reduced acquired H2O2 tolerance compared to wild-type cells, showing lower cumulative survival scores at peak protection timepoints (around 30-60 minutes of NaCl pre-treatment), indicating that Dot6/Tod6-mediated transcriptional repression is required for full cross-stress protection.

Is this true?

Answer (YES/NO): NO